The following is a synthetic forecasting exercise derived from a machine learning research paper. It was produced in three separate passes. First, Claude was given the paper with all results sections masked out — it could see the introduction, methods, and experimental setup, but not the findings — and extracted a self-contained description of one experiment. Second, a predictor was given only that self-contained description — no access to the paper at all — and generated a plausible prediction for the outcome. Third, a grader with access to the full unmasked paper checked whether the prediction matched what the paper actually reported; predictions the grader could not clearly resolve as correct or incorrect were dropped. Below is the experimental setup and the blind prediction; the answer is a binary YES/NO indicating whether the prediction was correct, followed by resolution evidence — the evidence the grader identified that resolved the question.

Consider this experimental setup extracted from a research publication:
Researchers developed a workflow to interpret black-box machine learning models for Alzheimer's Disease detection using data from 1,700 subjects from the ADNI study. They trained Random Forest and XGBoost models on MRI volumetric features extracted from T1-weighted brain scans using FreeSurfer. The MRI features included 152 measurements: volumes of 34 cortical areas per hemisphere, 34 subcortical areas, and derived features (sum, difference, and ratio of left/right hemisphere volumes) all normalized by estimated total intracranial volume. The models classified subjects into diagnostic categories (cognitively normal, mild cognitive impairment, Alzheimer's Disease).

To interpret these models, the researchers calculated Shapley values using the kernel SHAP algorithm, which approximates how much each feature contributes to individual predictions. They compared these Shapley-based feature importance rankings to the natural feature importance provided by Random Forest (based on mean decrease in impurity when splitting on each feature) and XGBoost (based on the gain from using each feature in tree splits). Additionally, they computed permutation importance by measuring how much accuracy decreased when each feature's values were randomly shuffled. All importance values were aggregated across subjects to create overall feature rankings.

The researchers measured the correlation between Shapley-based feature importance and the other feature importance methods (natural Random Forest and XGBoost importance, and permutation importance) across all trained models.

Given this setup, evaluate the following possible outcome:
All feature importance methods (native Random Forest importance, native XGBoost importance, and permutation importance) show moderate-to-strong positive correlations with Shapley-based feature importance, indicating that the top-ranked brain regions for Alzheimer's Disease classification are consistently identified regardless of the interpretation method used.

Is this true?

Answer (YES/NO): NO